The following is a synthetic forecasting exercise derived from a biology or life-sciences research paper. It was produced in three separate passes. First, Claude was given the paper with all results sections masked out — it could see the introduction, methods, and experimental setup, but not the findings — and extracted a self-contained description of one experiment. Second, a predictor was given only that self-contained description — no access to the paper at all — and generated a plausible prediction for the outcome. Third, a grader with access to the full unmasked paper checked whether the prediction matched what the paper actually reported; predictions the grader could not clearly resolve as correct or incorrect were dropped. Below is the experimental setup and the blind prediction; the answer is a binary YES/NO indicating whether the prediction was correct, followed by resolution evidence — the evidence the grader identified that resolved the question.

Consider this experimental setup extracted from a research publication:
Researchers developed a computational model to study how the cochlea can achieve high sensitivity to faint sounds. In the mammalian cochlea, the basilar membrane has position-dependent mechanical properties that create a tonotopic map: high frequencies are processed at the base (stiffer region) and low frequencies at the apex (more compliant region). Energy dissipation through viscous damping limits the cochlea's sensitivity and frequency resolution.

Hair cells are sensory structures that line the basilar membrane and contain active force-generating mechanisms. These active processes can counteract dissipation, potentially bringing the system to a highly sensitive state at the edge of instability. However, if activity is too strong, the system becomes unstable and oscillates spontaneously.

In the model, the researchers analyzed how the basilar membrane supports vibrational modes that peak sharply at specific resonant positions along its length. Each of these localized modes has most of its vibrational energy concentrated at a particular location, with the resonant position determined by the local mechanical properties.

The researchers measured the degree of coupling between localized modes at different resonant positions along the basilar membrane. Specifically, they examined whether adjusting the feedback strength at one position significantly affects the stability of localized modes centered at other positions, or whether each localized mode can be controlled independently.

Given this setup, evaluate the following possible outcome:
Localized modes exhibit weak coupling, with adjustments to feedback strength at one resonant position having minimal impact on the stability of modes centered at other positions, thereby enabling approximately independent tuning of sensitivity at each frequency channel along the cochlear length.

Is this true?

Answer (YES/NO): YES